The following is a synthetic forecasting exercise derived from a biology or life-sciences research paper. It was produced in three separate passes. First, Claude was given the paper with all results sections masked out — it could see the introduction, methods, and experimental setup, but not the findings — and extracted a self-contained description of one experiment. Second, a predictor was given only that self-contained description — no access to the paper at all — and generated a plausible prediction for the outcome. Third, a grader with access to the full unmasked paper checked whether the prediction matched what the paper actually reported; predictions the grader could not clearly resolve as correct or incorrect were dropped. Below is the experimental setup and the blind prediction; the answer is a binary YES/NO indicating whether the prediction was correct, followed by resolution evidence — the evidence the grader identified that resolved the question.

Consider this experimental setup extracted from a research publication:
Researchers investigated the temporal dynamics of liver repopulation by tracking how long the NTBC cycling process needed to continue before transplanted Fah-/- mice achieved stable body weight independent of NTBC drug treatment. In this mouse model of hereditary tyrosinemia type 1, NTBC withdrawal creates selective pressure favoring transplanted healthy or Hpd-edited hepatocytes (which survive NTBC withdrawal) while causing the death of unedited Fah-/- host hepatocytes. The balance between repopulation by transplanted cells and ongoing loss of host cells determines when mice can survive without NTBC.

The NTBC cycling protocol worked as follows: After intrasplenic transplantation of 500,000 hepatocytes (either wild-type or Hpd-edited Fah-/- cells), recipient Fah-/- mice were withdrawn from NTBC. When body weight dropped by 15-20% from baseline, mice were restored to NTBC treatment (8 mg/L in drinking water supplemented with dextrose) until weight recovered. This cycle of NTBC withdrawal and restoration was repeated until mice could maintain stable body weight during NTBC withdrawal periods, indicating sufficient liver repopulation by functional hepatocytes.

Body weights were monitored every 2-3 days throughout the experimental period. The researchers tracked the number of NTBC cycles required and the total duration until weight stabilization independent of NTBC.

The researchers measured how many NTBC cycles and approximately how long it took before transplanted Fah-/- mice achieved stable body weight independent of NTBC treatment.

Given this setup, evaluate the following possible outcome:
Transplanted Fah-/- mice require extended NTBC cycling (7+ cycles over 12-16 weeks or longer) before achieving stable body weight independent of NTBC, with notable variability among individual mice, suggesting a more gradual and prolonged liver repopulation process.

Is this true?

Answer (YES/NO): NO